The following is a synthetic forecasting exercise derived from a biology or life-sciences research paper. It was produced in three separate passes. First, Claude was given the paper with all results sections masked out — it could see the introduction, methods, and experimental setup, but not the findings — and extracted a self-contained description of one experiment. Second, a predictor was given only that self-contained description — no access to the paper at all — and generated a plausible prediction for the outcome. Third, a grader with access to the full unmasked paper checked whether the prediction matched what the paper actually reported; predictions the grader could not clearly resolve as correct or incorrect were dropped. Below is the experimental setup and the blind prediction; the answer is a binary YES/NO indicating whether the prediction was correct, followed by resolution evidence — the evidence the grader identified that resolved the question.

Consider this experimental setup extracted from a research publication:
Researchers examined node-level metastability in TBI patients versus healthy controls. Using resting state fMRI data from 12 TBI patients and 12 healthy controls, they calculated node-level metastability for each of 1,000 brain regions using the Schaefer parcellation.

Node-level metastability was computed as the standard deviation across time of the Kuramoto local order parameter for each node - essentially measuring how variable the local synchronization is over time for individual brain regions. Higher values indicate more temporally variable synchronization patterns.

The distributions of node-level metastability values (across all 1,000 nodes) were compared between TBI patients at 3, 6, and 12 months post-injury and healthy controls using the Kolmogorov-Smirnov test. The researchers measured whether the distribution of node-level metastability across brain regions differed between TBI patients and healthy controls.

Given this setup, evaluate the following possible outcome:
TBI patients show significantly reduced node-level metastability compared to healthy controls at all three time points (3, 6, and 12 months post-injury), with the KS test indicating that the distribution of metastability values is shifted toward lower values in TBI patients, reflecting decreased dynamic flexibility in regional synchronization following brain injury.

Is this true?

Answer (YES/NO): NO